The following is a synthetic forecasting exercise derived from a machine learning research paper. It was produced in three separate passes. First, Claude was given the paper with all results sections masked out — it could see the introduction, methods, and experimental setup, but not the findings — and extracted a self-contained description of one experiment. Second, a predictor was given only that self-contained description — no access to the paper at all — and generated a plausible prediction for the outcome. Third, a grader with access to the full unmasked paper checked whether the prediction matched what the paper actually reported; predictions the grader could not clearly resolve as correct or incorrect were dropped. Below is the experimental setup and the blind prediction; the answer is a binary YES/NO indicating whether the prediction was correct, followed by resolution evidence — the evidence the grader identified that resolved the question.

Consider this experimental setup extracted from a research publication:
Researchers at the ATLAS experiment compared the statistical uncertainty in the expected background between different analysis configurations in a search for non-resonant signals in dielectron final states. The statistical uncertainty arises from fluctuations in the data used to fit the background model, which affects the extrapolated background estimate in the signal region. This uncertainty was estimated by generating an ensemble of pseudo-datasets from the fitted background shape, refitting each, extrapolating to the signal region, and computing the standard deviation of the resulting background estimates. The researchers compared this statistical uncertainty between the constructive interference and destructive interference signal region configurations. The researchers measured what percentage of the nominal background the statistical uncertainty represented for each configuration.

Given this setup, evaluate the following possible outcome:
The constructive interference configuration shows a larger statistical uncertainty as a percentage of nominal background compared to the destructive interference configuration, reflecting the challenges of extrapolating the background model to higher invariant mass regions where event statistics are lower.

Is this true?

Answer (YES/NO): NO